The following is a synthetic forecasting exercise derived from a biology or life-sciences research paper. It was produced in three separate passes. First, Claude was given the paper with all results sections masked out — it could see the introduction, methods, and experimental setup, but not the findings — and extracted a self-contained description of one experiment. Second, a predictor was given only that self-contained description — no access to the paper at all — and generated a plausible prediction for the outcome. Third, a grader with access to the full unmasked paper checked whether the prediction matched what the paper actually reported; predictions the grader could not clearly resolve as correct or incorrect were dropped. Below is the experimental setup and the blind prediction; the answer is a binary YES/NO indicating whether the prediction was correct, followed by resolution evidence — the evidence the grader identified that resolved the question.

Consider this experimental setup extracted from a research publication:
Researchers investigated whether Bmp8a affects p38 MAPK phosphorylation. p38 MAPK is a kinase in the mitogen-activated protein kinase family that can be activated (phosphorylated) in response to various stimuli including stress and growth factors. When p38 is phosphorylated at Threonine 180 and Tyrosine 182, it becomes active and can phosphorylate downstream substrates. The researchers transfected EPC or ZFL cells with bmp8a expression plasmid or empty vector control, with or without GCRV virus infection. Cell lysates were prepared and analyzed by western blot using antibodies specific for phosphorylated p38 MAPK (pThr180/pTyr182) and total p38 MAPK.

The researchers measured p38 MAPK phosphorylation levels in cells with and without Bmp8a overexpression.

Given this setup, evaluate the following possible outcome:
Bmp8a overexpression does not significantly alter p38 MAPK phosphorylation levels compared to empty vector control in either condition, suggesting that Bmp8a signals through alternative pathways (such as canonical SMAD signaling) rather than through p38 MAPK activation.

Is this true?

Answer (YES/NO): NO